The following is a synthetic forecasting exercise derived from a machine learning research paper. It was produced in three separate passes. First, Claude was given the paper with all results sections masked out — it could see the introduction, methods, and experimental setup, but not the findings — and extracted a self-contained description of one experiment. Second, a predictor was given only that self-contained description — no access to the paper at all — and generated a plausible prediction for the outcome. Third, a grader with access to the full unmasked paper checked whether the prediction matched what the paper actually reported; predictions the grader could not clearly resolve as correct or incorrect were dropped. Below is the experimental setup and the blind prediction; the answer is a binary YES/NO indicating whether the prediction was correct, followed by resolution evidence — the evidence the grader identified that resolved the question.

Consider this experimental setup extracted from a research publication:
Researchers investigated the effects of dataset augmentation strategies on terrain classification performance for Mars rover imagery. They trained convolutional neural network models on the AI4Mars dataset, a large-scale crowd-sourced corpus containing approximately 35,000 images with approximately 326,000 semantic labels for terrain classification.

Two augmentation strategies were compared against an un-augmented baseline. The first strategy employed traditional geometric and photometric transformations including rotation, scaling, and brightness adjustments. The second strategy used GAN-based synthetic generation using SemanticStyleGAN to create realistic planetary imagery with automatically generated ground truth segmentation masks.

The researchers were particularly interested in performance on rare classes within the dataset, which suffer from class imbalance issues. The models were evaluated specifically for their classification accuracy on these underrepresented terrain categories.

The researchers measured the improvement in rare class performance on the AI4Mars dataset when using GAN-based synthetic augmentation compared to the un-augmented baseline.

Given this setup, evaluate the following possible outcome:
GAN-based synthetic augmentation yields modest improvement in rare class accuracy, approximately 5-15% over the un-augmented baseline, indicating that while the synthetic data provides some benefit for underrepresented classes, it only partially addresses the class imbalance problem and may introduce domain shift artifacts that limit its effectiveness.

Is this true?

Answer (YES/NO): NO